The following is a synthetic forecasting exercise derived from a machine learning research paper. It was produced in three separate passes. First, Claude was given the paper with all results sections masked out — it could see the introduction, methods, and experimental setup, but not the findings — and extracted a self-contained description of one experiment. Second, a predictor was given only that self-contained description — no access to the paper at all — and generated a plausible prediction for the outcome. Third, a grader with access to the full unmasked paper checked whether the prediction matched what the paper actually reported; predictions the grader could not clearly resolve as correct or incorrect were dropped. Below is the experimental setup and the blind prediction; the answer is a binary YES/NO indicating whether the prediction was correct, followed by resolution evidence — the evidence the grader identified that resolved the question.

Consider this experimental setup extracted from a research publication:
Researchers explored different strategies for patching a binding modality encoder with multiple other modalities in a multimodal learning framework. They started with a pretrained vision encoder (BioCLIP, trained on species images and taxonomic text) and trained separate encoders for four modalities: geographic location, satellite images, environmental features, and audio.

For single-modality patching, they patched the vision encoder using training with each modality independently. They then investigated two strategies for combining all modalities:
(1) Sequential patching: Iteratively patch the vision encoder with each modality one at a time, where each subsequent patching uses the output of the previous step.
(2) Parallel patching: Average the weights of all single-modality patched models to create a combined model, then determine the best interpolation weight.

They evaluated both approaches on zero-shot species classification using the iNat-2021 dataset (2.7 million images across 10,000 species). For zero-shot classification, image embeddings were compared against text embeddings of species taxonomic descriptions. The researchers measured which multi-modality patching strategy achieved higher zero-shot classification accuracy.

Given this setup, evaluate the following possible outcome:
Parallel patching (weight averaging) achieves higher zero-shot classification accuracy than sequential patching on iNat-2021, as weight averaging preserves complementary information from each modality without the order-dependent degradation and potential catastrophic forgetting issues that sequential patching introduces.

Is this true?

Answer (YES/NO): NO